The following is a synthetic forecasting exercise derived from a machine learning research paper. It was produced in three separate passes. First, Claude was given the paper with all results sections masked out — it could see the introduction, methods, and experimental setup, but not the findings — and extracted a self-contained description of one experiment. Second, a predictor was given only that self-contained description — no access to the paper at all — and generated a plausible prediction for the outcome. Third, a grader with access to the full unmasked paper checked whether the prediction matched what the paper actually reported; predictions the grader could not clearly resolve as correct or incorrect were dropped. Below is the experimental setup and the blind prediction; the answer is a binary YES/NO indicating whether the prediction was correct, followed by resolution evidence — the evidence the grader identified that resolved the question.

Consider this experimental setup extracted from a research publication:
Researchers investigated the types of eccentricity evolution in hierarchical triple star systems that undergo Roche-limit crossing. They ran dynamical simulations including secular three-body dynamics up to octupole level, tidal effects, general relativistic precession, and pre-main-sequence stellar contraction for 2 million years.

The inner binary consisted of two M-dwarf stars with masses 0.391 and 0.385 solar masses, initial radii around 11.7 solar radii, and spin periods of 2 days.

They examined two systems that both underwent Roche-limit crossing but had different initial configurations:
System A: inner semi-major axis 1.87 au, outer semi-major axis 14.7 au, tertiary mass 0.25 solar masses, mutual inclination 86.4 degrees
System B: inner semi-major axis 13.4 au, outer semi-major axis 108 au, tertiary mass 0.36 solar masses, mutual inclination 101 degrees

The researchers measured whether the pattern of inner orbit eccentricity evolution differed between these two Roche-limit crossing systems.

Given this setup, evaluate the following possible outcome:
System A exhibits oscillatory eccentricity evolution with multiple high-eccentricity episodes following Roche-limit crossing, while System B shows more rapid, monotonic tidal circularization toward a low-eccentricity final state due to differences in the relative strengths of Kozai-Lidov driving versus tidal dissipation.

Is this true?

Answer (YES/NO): NO